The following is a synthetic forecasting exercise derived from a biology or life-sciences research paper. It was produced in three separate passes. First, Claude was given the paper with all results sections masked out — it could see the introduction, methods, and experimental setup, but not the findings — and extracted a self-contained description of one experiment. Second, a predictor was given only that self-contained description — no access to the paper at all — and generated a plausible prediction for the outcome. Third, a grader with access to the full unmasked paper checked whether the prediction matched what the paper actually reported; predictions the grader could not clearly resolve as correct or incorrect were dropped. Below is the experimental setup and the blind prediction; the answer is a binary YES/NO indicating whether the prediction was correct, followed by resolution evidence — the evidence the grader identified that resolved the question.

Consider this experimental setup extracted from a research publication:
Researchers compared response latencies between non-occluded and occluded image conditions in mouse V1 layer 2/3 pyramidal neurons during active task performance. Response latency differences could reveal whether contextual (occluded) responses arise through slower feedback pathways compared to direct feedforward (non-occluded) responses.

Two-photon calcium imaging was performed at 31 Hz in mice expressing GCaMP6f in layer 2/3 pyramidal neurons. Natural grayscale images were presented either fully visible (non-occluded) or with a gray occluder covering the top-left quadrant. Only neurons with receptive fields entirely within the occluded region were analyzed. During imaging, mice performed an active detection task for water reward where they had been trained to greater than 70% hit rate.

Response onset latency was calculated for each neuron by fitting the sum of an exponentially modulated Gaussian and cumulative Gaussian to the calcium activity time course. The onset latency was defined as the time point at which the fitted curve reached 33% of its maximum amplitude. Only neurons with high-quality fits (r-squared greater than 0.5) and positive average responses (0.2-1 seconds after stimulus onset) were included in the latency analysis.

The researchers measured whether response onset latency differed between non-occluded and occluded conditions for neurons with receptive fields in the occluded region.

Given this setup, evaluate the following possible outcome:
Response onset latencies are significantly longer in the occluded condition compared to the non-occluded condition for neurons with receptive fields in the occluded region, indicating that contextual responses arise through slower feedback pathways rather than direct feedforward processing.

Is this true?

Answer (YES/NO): YES